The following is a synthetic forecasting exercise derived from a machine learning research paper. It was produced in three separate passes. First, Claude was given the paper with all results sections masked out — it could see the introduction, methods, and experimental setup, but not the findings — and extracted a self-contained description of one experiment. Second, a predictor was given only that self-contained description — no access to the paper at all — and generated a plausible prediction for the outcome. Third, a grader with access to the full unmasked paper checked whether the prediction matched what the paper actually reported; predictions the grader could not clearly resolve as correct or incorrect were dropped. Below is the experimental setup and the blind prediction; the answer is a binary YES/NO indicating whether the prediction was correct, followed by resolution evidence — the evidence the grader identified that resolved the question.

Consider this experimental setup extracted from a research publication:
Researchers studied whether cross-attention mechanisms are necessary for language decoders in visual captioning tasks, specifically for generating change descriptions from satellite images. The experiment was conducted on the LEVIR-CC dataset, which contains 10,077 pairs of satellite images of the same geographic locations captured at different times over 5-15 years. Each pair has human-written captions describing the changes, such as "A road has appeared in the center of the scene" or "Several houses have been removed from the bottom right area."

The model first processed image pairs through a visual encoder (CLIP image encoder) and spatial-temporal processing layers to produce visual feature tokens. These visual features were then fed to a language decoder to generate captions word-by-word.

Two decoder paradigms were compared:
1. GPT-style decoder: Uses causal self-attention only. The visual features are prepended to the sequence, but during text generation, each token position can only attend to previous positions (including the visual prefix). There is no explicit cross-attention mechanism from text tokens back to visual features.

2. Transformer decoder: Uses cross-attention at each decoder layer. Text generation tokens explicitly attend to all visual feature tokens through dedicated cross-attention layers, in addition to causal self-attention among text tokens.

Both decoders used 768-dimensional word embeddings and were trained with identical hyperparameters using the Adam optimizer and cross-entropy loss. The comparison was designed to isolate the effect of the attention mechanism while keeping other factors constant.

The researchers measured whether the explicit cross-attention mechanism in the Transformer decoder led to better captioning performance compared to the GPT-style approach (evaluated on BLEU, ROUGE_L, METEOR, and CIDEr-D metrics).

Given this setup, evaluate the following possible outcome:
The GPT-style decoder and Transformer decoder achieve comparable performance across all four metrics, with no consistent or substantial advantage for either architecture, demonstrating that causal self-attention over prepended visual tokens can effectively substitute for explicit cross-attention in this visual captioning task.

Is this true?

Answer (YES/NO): NO